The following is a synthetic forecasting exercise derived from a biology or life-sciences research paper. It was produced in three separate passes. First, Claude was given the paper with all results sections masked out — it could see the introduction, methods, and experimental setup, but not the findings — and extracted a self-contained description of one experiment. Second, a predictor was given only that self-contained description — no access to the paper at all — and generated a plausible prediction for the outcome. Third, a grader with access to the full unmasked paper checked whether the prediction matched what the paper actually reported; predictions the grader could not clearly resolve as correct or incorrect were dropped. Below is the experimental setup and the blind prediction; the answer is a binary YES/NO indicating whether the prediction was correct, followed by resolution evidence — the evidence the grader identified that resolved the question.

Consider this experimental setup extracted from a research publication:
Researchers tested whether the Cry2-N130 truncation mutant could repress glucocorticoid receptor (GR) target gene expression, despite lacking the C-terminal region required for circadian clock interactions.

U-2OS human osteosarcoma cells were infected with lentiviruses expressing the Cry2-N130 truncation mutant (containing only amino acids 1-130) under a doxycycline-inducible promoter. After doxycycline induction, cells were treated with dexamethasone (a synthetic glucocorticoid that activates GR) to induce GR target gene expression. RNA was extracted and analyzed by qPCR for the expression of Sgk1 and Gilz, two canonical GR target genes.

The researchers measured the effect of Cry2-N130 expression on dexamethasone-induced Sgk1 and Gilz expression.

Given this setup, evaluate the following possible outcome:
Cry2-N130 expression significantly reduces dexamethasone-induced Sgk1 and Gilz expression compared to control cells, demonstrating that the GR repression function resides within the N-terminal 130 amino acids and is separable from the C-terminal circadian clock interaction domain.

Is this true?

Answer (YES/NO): YES